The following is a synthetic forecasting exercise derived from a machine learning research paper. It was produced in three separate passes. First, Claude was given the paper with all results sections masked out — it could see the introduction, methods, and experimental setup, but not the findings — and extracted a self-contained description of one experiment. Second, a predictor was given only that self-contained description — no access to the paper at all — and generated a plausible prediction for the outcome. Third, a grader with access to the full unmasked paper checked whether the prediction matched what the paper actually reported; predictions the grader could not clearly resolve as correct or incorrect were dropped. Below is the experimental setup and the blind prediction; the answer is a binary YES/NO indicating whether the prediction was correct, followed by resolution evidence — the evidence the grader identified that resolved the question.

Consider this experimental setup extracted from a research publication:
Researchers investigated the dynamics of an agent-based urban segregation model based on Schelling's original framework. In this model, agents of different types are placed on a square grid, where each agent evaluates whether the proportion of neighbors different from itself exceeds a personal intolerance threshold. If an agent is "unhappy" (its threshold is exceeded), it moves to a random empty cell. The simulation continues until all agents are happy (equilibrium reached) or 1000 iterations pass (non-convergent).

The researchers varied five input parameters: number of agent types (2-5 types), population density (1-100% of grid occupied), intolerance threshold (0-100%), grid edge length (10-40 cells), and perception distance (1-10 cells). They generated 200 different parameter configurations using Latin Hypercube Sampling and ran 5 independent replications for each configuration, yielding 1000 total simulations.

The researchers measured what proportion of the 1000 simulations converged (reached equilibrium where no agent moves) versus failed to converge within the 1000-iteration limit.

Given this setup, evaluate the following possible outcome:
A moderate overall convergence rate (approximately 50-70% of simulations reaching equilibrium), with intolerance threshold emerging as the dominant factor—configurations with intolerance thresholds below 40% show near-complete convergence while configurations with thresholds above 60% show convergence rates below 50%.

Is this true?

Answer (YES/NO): NO